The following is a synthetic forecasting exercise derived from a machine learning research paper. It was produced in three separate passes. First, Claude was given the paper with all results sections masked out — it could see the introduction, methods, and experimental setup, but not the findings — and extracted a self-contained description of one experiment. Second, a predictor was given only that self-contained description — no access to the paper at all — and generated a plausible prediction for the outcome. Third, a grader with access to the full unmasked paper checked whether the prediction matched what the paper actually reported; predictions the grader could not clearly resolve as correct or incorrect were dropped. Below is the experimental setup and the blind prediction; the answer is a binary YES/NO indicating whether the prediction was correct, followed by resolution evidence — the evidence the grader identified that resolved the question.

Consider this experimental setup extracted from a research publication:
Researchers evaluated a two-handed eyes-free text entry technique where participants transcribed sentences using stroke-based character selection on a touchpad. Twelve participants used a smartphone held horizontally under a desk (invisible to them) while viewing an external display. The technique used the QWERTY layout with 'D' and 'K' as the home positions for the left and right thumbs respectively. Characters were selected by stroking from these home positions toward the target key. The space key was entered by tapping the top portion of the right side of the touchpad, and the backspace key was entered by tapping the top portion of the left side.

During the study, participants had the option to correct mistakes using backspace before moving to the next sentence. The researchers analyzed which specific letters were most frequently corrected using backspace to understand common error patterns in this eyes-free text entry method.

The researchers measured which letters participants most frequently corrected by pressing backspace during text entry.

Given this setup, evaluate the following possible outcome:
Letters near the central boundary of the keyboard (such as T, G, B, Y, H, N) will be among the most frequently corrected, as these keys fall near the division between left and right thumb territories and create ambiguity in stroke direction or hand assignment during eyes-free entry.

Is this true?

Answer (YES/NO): NO